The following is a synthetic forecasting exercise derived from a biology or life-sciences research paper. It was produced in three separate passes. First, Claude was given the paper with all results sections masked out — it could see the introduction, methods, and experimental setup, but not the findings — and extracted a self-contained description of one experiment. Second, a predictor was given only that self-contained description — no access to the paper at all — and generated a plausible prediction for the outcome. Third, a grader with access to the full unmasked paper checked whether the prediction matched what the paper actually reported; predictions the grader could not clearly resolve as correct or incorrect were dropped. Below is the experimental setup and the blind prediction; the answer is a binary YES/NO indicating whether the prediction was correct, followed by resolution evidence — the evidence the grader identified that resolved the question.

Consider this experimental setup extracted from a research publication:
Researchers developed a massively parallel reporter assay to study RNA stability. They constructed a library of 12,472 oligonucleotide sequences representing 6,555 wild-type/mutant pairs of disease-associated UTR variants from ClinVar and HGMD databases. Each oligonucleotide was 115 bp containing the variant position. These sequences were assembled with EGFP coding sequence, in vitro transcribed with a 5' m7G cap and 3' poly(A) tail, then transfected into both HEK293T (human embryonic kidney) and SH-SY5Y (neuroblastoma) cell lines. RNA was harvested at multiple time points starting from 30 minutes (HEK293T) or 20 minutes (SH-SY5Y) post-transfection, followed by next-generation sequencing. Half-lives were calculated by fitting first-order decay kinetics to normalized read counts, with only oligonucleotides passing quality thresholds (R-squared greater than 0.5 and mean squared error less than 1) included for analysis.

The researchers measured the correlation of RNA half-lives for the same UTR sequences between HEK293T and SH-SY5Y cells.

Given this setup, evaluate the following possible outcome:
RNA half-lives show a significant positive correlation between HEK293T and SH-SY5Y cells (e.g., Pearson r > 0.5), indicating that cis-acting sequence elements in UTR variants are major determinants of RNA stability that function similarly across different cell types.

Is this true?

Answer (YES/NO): NO